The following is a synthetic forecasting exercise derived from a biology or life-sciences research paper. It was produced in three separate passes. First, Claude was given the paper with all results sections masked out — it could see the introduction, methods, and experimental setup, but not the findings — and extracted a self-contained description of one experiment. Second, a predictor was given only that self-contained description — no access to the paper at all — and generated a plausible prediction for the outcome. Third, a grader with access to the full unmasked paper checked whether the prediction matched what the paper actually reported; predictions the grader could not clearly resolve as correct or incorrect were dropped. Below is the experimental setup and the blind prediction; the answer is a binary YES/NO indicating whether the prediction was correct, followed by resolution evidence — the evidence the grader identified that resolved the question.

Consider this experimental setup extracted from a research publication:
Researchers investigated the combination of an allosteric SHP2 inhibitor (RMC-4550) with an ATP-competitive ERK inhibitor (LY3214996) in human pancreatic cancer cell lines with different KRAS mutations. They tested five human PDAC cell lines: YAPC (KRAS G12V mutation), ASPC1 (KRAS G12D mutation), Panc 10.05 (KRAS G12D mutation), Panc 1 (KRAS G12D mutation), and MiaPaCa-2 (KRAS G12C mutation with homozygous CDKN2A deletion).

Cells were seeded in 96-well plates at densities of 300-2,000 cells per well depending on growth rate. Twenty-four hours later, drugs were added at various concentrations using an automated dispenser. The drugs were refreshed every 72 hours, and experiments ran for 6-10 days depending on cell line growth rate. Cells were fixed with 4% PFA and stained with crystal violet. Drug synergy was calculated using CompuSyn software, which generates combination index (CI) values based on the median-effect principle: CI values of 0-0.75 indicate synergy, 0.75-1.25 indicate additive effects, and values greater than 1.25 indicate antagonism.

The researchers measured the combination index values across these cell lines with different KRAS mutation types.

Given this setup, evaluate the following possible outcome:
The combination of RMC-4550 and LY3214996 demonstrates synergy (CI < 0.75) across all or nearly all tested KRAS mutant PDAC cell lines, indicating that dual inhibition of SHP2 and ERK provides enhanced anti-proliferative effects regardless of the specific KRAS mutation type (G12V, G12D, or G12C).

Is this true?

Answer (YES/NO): YES